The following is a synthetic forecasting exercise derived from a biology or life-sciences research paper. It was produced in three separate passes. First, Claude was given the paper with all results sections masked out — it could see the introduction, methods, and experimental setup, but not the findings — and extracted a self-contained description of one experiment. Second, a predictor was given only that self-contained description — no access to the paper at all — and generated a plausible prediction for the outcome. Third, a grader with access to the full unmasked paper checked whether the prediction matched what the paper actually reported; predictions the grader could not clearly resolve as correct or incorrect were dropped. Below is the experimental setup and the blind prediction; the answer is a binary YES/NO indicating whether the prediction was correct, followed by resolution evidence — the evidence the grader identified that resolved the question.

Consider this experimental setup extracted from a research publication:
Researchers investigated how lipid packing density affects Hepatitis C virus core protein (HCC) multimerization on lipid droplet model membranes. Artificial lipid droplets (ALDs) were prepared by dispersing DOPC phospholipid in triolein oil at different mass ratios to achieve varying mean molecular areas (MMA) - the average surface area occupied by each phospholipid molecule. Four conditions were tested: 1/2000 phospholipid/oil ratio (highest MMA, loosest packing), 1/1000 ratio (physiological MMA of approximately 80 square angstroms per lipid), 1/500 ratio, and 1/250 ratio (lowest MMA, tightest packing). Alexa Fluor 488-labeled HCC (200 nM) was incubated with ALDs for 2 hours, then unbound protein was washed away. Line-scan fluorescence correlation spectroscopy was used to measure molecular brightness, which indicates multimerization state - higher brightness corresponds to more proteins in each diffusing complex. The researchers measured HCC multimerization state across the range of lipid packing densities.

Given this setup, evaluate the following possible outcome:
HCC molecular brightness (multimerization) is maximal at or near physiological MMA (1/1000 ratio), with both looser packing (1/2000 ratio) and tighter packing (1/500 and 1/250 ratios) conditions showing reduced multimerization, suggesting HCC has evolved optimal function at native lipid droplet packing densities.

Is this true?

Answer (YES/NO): NO